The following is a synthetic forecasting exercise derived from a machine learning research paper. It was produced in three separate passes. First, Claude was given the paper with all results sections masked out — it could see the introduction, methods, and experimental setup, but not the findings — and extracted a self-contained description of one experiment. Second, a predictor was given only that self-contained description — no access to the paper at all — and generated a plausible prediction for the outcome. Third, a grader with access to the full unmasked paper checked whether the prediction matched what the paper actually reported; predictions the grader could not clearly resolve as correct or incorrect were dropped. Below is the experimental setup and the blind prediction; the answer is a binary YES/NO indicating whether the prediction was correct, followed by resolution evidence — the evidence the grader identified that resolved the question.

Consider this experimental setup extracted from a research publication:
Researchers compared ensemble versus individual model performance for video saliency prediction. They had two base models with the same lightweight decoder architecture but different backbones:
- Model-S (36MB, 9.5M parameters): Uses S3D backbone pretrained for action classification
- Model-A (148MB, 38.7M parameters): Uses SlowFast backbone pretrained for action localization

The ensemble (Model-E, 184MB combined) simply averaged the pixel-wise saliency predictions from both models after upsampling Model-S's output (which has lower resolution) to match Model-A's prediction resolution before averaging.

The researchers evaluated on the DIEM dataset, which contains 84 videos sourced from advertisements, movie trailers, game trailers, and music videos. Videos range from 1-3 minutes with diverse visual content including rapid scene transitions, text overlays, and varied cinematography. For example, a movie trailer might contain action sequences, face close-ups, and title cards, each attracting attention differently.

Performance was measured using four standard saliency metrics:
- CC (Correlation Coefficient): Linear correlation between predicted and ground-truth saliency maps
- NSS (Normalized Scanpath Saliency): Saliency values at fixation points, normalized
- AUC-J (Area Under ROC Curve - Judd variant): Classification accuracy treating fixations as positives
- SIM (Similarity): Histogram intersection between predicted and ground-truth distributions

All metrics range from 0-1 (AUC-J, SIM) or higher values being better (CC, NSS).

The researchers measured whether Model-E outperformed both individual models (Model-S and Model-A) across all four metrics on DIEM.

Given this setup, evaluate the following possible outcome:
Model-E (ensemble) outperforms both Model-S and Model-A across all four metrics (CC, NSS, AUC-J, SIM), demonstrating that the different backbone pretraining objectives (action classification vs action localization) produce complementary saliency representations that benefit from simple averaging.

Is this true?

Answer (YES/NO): YES